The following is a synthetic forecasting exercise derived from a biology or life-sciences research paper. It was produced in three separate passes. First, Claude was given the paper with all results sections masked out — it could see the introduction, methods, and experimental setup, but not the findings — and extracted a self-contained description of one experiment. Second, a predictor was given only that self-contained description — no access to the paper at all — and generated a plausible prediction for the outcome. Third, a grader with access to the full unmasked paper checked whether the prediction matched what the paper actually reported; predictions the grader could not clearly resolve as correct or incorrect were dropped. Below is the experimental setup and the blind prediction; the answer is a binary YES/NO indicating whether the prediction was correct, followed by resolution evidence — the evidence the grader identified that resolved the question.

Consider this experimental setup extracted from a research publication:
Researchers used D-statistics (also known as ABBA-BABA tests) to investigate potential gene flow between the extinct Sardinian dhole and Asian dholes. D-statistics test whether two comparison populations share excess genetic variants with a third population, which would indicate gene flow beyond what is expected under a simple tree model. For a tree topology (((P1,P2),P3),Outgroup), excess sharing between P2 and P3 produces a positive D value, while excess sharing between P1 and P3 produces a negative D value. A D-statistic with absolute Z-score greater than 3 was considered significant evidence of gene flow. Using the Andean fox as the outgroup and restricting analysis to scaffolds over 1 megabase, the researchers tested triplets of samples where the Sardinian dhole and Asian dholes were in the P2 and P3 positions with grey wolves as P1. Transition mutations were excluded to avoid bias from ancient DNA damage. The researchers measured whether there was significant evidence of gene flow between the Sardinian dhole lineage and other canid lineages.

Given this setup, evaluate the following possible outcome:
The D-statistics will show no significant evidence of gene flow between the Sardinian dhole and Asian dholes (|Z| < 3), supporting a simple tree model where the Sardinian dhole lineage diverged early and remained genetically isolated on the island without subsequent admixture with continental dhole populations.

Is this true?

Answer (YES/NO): NO